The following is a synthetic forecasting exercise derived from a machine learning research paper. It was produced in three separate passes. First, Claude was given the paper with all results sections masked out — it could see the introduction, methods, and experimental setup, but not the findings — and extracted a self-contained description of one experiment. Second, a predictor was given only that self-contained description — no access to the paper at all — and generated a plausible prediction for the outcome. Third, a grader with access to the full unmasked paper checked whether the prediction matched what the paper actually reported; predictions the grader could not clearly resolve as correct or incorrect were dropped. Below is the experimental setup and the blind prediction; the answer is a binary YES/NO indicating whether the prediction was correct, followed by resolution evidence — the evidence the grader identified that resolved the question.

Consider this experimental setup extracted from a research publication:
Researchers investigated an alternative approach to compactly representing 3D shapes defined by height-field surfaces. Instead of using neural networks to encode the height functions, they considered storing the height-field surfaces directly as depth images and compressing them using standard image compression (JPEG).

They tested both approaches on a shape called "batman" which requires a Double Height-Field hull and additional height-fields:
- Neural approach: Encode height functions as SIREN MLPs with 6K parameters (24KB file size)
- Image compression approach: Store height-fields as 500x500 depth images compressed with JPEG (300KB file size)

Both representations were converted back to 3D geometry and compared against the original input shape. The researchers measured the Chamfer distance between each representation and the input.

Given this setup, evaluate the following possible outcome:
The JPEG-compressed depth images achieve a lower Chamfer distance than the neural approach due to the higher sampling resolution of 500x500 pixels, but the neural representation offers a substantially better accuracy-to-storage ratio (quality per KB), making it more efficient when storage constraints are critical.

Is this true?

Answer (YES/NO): NO